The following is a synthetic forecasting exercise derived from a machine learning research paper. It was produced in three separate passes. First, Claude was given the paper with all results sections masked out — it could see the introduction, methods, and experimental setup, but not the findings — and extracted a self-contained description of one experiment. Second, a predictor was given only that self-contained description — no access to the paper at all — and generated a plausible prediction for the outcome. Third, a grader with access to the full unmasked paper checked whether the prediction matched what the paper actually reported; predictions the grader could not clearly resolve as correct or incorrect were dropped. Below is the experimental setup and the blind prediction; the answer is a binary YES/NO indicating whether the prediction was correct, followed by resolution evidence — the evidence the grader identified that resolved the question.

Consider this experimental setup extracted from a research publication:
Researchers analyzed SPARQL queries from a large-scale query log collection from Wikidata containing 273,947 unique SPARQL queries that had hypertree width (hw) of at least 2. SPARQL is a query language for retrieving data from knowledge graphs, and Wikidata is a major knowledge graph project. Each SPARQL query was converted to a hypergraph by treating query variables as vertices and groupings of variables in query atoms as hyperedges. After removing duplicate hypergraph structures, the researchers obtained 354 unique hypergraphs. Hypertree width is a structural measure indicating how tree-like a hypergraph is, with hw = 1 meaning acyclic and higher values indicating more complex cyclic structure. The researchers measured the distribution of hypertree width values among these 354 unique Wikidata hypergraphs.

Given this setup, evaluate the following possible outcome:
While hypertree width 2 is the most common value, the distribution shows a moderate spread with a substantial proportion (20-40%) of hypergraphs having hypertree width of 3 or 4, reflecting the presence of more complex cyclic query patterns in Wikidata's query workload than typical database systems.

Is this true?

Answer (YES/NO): NO